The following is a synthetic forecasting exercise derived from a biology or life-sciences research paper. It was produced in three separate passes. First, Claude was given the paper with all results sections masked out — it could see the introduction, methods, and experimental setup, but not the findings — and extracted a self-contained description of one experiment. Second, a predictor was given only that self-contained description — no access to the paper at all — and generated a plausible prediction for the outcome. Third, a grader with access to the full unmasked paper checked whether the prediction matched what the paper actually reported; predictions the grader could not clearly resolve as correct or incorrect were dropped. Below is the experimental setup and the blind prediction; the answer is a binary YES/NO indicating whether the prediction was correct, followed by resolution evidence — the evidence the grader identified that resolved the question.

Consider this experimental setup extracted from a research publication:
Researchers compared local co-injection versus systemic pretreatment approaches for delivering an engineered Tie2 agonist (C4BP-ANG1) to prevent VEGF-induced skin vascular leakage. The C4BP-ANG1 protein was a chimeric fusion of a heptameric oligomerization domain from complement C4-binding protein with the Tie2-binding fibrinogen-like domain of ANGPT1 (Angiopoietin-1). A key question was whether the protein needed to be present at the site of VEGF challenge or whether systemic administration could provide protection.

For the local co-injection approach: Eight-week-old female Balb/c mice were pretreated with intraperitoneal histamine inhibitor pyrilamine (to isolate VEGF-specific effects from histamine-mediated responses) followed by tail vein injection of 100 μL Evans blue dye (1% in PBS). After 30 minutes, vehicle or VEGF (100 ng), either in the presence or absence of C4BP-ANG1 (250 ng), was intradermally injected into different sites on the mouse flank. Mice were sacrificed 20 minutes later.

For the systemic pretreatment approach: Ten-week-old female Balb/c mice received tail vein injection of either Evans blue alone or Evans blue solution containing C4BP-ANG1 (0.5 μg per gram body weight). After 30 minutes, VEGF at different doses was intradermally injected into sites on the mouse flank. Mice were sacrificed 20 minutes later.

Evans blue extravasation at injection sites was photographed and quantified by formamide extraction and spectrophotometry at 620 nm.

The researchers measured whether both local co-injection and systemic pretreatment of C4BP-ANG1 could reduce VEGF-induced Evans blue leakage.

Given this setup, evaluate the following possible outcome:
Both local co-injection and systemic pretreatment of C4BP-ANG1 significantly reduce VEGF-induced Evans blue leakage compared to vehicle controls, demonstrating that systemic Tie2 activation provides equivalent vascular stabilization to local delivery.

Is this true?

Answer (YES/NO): NO